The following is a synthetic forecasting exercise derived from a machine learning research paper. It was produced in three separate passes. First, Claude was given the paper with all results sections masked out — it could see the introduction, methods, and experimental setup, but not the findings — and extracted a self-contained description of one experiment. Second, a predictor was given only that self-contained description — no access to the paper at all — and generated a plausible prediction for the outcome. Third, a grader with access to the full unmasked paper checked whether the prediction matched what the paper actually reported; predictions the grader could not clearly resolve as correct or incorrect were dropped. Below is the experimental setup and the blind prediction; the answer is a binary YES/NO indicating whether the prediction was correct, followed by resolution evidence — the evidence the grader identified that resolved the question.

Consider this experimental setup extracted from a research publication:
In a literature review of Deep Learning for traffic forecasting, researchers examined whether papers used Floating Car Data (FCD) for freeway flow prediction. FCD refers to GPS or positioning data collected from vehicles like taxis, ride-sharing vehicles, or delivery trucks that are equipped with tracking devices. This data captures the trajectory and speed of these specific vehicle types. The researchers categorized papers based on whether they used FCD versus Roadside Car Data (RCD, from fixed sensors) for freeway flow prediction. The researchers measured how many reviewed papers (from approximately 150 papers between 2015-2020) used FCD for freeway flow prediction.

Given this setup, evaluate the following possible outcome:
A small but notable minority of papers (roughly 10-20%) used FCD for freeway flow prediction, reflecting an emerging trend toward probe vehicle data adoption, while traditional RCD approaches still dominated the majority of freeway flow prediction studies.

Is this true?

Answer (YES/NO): NO